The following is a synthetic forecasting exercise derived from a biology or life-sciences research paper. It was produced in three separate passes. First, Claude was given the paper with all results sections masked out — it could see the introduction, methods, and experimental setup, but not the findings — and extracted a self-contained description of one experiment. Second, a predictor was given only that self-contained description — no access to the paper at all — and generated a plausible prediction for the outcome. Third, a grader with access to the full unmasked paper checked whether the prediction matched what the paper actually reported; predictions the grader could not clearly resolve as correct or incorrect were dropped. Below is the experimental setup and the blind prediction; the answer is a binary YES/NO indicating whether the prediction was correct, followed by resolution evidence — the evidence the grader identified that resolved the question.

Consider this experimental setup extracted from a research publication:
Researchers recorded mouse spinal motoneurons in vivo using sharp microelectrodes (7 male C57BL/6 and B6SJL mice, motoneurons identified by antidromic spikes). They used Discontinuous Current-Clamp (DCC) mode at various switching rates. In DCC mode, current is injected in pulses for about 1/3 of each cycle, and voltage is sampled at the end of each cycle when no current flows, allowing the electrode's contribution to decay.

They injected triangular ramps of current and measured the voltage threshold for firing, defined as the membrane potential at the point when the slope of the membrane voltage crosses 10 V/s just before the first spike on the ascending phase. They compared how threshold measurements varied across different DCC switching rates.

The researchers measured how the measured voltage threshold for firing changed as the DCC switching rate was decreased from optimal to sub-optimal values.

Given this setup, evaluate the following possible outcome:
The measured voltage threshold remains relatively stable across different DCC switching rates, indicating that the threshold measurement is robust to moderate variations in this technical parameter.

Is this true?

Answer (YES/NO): NO